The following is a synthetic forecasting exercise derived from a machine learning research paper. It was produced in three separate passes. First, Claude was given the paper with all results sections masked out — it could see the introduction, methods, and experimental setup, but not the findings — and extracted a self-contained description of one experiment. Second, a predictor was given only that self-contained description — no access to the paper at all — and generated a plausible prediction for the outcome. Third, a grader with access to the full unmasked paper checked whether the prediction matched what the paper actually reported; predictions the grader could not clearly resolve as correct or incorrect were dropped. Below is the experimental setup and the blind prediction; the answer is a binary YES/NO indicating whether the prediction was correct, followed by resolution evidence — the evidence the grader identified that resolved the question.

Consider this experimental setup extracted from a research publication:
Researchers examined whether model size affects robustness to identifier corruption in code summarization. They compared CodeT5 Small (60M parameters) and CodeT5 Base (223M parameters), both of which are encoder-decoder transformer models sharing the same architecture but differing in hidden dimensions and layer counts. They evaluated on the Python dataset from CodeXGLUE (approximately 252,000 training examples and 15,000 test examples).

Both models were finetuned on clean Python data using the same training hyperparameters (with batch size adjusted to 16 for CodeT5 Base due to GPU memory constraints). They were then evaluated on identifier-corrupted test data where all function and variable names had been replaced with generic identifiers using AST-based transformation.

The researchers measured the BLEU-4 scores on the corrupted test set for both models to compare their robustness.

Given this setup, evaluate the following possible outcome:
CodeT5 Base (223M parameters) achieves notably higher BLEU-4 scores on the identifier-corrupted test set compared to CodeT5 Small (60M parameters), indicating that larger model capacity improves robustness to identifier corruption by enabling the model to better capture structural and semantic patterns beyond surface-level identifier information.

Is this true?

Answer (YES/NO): NO